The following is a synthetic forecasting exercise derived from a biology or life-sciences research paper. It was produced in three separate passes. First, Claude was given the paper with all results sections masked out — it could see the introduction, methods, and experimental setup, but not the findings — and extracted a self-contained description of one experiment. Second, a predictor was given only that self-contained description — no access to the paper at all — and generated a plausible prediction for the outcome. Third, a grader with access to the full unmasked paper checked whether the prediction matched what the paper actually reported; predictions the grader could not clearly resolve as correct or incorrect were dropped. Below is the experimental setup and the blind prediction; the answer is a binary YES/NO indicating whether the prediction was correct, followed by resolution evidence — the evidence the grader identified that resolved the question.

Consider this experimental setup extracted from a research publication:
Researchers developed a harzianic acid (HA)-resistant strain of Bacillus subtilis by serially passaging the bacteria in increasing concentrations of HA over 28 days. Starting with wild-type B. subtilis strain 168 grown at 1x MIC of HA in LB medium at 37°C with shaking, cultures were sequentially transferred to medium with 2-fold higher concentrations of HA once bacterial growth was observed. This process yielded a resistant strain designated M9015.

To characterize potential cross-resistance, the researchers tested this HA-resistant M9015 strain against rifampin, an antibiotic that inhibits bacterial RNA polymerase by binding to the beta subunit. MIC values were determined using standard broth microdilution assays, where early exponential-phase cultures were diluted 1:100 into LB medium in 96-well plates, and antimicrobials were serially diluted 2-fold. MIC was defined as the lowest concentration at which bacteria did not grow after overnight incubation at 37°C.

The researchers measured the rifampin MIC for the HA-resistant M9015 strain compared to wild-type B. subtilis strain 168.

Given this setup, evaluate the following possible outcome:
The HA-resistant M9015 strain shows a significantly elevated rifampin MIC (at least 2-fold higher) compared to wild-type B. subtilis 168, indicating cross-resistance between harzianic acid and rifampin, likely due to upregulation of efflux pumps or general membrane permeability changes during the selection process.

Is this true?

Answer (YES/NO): YES